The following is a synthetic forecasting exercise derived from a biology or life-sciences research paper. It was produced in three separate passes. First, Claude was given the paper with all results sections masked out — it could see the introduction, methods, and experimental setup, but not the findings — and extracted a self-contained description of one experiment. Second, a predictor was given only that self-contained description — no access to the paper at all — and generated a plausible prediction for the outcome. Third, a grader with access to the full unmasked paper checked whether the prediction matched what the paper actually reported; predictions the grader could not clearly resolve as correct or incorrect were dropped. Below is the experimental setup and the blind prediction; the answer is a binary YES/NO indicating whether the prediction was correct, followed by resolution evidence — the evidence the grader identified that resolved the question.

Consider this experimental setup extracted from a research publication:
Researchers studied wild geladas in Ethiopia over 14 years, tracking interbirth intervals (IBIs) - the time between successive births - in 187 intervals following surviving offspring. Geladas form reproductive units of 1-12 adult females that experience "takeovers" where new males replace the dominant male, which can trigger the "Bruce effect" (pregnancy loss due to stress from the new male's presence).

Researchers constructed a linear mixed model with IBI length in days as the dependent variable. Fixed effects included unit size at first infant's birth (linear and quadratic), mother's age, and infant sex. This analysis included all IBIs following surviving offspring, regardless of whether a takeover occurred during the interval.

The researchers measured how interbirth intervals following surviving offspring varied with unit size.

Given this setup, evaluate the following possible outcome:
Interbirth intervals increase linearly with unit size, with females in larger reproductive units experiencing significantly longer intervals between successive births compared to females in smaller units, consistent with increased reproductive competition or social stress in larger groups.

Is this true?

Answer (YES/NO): YES